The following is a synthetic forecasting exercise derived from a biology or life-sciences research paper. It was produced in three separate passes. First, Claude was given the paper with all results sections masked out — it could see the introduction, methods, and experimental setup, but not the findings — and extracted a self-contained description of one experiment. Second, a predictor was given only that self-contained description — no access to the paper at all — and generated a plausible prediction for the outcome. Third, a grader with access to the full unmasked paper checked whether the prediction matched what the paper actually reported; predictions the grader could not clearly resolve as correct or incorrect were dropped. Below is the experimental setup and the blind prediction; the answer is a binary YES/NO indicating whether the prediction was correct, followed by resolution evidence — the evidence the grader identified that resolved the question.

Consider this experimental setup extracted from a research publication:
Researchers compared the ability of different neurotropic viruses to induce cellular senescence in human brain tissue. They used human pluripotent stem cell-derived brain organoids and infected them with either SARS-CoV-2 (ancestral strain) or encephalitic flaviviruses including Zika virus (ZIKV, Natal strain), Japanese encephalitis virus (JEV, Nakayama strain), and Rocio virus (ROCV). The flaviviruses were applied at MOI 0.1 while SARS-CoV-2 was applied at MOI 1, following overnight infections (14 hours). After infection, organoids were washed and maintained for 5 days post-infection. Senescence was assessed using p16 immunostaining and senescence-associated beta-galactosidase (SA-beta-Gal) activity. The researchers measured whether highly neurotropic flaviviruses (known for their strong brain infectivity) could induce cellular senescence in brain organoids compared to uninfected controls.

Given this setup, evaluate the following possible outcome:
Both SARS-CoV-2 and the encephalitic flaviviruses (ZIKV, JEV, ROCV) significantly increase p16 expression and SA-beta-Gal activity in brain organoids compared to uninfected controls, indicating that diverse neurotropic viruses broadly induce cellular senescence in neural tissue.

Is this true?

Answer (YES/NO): YES